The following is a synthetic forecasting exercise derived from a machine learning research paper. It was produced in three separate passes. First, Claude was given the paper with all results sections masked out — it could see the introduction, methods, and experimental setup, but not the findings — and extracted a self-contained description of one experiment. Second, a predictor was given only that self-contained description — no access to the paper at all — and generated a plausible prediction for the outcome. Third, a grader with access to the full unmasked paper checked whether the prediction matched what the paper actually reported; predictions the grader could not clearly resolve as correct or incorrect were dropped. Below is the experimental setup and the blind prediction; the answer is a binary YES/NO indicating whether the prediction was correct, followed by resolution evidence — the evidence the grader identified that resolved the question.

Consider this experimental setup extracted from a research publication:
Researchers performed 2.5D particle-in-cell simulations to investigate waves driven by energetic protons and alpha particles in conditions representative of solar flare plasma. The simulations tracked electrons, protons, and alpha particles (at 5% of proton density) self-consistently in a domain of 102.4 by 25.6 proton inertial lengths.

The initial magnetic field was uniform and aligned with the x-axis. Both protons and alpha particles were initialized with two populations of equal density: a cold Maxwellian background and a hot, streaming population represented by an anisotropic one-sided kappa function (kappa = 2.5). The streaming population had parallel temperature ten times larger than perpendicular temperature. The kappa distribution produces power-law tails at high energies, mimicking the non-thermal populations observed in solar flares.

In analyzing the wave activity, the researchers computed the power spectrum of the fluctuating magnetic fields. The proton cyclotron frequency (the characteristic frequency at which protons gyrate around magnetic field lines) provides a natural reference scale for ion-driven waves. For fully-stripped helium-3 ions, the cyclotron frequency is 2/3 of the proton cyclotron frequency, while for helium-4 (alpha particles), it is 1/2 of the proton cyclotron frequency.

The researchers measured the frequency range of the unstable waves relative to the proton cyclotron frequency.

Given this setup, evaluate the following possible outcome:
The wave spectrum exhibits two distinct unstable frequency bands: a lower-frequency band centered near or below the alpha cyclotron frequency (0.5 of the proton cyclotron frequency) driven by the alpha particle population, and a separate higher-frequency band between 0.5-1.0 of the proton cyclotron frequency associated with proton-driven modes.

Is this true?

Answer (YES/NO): NO